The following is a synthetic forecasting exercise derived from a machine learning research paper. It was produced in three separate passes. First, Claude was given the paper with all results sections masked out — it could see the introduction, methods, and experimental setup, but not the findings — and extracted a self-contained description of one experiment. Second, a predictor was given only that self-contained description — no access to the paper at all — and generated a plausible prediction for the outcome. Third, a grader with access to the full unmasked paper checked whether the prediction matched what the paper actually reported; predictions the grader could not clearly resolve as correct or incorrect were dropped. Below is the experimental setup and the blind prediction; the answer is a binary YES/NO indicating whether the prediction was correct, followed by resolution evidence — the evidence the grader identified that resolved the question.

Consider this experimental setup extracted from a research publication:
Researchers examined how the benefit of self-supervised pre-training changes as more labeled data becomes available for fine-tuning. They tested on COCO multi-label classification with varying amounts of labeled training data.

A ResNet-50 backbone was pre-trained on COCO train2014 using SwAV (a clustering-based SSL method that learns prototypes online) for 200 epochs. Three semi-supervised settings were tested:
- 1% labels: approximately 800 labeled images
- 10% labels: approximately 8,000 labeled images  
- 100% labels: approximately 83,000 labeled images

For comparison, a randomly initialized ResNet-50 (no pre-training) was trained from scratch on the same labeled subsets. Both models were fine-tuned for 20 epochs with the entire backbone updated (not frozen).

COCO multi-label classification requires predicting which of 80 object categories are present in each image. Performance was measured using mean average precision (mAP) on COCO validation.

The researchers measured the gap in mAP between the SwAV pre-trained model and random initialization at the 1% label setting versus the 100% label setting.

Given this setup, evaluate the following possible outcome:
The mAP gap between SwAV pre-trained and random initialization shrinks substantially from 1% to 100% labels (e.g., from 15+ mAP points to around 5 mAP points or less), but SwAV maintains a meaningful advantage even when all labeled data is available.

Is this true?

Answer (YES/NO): NO